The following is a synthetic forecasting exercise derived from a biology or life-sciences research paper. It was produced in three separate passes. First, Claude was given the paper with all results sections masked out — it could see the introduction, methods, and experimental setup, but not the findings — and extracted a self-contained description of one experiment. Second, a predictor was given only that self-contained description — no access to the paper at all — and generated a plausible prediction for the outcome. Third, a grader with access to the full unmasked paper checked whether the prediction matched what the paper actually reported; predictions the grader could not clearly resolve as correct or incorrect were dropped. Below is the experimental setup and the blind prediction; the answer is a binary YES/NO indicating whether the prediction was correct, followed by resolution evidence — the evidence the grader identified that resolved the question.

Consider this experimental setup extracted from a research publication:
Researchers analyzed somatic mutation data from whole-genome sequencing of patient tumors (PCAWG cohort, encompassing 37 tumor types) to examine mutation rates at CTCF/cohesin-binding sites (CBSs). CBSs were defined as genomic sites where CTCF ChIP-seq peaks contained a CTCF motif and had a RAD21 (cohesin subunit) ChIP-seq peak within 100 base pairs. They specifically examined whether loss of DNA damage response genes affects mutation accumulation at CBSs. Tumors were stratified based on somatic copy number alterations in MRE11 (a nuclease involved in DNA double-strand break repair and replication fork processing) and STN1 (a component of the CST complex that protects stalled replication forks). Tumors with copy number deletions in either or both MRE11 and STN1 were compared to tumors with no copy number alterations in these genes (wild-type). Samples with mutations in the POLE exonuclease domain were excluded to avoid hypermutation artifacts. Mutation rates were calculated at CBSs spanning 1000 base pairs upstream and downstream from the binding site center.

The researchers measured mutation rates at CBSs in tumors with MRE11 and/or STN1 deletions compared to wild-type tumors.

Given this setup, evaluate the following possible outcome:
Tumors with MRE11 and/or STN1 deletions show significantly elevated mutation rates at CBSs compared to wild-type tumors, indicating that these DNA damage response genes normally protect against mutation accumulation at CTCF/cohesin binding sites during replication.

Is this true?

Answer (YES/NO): YES